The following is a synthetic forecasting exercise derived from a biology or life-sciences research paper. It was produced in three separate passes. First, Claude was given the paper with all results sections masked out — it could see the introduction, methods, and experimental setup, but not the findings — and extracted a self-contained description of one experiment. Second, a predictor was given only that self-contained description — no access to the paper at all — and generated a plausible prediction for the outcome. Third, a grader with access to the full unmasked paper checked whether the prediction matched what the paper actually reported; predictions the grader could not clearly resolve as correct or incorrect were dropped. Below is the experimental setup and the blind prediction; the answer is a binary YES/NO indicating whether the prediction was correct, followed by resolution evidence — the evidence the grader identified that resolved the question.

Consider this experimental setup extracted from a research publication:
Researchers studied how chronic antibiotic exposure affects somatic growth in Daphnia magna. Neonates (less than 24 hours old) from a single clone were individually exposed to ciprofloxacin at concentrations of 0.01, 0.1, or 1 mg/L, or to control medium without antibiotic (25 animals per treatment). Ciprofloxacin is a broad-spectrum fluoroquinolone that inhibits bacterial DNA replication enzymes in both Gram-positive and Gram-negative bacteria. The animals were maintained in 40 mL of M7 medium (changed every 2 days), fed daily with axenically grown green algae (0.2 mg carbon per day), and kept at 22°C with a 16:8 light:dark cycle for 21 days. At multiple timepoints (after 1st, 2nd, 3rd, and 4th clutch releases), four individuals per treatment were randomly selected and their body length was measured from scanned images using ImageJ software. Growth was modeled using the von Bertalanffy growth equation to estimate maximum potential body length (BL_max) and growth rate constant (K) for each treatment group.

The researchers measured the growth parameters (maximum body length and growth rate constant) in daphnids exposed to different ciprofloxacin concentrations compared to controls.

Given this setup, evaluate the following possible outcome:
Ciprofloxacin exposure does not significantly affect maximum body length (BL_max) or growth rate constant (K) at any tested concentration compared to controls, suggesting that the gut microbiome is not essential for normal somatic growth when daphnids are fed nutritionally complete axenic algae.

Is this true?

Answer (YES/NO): NO